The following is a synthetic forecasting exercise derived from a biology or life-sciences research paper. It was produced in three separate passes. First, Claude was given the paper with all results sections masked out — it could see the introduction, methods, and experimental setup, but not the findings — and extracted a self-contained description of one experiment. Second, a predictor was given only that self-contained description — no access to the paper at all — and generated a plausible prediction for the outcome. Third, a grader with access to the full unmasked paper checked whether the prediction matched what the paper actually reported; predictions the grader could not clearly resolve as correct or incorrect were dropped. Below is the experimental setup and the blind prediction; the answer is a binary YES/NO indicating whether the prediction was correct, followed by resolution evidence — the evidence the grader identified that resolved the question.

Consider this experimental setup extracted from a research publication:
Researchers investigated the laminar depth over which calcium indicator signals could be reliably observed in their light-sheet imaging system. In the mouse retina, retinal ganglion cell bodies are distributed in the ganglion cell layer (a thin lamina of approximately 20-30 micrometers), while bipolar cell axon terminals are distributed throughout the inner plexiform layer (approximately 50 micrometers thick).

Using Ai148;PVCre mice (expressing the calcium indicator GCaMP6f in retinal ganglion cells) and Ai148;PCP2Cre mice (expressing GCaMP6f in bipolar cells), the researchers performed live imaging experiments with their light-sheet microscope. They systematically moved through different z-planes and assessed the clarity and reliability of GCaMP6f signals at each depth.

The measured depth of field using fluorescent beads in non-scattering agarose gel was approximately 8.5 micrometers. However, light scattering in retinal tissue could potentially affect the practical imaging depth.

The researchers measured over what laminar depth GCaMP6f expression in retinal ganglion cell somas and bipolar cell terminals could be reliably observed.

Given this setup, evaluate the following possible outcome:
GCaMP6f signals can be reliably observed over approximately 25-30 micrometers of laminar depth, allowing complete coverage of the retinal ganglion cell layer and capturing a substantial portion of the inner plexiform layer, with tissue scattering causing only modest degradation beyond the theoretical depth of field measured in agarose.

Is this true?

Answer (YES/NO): NO